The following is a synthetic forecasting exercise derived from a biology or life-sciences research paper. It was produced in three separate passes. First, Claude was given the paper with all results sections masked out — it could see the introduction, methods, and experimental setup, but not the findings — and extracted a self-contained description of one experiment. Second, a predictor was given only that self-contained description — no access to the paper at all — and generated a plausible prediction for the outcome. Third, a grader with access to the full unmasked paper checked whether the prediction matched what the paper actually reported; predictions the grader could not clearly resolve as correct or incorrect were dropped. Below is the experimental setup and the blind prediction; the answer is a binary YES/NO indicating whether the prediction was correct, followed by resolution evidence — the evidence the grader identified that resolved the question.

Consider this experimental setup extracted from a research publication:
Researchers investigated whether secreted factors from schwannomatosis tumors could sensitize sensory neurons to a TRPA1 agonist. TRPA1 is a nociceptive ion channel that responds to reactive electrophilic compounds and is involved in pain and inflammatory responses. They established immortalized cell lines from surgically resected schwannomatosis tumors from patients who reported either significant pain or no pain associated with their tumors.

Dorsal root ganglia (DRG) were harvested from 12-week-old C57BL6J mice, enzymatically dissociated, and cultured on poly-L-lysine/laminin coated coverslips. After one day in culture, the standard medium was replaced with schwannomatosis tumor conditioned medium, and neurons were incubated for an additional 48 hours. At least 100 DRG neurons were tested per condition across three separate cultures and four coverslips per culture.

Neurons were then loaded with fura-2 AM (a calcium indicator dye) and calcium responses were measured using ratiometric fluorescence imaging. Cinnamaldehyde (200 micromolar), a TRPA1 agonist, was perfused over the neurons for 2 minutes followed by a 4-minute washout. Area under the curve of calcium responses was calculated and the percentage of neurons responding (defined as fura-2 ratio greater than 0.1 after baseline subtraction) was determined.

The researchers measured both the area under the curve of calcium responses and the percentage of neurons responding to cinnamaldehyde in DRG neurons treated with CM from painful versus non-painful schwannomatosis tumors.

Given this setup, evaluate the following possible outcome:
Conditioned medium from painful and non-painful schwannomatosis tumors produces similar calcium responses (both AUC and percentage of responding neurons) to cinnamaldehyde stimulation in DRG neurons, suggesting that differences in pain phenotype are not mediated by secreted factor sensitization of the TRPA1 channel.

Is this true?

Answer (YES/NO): NO